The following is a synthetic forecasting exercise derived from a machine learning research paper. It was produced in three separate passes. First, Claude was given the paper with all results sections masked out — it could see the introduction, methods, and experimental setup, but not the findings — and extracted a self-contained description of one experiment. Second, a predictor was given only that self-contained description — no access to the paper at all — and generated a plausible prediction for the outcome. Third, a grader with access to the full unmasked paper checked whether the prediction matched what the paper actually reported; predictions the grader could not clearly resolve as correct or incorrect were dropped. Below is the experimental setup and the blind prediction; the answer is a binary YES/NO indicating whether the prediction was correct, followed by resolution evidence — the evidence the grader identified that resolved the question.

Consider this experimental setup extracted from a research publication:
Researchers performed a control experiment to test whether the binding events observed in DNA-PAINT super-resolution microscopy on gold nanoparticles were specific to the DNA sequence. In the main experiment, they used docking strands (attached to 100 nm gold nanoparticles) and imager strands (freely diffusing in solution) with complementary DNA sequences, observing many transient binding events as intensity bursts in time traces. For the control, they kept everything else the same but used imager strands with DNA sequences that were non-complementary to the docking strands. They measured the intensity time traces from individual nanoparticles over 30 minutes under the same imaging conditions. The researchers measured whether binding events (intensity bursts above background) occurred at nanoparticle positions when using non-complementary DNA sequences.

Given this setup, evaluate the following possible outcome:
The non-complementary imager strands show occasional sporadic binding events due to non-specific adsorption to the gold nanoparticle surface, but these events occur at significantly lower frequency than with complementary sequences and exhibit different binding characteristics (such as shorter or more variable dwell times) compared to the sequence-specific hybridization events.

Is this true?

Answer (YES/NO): NO